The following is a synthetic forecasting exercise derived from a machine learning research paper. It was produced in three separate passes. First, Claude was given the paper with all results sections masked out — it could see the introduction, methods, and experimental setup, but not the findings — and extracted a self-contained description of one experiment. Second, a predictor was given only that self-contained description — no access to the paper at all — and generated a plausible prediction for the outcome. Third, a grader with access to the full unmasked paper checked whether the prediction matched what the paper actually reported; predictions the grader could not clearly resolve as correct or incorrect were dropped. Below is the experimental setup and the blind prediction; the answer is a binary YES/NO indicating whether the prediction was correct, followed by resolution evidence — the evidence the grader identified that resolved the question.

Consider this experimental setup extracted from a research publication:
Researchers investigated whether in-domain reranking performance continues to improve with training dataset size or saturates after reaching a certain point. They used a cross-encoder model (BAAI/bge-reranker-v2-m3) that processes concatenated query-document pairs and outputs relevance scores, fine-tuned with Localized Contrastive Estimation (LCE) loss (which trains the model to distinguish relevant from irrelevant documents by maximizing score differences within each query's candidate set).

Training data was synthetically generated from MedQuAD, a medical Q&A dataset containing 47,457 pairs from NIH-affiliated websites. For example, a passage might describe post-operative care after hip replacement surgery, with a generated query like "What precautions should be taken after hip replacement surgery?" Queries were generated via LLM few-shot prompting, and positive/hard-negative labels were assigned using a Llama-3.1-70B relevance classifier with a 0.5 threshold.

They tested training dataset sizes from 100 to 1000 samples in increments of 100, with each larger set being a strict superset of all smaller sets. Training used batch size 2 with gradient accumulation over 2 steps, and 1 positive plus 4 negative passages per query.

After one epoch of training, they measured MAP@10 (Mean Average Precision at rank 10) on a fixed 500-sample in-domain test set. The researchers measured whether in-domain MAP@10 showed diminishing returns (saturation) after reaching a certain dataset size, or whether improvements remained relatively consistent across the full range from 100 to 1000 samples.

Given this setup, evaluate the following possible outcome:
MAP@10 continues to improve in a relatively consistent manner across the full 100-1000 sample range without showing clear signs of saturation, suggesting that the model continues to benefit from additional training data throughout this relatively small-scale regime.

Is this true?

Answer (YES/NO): NO